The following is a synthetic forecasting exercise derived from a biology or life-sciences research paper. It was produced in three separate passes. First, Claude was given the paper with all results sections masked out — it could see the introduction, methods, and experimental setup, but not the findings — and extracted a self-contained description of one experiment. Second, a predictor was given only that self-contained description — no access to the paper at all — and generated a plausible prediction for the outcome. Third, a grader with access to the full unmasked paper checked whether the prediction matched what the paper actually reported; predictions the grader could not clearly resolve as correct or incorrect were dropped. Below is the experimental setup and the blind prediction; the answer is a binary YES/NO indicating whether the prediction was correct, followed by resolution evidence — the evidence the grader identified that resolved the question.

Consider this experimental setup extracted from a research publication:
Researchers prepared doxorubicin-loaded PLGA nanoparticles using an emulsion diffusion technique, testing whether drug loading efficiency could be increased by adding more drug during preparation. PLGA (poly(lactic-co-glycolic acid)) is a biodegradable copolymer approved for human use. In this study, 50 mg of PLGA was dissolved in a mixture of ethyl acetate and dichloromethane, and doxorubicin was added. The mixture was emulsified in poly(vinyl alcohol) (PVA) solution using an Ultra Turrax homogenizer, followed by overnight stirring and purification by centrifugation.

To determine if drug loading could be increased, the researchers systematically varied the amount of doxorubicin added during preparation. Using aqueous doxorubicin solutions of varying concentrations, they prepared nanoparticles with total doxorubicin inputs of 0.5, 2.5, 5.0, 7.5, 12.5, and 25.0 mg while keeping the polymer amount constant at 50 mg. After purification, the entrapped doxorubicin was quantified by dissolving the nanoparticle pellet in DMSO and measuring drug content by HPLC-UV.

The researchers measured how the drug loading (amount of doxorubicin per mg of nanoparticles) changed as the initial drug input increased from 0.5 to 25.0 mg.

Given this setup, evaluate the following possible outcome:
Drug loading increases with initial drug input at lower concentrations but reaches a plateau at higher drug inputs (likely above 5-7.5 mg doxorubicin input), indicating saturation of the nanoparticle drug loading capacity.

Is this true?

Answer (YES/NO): YES